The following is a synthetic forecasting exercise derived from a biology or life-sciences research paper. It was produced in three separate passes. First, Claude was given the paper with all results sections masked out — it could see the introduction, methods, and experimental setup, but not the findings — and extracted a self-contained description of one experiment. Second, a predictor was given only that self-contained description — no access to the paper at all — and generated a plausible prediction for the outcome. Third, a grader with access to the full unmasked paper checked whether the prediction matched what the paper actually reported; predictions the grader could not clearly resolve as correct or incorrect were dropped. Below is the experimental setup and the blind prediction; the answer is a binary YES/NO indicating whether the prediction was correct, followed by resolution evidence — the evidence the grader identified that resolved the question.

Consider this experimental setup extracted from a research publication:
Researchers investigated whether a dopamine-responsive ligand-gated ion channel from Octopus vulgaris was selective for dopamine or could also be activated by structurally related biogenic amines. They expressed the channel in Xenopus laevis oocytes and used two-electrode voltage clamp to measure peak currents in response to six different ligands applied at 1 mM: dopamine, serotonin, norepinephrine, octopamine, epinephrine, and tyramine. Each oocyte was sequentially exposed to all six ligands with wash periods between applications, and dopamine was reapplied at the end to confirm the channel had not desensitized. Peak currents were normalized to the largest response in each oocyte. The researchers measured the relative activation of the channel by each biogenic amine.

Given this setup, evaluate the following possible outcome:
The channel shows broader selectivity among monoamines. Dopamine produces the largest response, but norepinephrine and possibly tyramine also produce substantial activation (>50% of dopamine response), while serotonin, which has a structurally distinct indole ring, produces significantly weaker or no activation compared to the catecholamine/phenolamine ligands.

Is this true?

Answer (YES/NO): NO